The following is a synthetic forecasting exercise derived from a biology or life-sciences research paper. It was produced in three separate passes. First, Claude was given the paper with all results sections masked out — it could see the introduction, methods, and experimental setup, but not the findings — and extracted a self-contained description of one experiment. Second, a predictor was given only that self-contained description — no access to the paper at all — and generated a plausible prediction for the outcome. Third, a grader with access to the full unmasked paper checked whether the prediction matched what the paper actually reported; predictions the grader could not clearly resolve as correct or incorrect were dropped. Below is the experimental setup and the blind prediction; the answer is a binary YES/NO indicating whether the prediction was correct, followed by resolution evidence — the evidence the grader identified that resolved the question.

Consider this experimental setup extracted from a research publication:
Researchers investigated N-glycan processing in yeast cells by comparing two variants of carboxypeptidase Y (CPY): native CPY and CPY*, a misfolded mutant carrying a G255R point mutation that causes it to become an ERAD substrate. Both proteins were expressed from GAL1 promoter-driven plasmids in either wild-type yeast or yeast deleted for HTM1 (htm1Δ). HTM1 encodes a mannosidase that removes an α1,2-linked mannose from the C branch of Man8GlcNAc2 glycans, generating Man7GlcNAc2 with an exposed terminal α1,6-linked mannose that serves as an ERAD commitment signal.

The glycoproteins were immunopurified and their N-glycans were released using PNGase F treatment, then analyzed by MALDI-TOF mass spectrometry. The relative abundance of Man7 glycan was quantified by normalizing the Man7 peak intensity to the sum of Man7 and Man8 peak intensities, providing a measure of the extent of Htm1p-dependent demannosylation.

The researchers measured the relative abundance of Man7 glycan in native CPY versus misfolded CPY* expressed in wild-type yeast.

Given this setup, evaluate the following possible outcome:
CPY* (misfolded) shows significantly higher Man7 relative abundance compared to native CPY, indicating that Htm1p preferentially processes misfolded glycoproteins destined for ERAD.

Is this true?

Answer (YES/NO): YES